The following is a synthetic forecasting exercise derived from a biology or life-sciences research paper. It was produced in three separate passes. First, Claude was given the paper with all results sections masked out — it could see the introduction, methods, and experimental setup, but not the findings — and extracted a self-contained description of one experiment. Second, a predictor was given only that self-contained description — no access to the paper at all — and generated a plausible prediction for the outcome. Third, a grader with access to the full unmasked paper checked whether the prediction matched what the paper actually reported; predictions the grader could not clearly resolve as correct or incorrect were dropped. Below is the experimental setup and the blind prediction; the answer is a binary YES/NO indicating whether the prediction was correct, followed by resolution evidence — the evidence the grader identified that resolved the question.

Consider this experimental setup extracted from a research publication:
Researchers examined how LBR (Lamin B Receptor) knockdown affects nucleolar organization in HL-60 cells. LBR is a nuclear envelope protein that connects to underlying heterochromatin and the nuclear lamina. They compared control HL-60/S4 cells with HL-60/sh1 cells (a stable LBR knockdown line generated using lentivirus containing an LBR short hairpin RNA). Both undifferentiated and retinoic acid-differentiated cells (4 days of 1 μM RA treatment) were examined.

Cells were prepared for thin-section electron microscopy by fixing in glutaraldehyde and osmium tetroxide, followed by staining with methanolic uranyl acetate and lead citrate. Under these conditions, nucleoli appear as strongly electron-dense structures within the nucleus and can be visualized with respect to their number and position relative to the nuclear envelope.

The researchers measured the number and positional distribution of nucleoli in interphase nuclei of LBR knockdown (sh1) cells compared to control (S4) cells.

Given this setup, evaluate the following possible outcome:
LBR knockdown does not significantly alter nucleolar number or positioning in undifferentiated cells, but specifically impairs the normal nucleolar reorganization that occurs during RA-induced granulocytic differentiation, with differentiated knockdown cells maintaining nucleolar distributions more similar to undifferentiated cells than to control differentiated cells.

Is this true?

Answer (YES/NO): NO